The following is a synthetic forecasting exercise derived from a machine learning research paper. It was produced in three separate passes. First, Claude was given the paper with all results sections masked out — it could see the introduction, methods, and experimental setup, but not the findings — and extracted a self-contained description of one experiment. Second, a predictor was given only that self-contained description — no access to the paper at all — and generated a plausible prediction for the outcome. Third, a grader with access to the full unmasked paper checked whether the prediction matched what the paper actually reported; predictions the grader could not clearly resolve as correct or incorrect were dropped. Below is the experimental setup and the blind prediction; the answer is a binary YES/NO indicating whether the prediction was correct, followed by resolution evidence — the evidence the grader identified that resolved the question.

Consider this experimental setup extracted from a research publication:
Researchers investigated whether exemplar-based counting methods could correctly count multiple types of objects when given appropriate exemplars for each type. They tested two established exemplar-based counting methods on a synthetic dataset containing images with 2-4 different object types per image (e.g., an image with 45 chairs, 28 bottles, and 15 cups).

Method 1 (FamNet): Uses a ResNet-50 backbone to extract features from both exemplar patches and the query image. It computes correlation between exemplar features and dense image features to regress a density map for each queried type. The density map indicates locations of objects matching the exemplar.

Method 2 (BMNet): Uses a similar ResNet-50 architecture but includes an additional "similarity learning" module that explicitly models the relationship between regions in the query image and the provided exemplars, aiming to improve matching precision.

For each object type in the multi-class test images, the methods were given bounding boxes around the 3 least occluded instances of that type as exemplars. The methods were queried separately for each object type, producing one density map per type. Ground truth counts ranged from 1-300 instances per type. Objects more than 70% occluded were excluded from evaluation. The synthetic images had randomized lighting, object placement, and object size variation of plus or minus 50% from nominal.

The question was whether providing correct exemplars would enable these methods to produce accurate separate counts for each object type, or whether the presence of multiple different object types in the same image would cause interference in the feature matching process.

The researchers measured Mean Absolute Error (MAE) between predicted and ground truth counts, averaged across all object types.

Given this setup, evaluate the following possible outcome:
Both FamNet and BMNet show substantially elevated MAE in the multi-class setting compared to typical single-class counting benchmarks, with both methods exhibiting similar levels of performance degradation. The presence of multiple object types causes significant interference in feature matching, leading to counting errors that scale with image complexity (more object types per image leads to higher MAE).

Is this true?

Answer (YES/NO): NO